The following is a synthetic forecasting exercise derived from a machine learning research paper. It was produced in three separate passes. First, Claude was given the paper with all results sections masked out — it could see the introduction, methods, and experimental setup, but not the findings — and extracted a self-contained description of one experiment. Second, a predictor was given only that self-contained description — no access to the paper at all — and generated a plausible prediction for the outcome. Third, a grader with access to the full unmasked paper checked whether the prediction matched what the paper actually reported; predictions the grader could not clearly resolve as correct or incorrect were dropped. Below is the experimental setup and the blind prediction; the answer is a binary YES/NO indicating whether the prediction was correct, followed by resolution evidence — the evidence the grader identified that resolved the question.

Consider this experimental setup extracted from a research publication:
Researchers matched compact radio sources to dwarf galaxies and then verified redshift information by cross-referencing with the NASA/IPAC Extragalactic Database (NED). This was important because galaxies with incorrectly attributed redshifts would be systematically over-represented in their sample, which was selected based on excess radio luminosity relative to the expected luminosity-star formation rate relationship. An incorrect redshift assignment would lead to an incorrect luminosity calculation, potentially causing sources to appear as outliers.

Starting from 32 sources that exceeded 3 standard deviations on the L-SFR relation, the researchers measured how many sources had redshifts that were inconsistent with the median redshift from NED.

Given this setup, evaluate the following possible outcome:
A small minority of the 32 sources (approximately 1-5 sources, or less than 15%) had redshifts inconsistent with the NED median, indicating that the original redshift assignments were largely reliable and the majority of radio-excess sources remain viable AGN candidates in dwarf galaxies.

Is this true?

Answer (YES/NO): YES